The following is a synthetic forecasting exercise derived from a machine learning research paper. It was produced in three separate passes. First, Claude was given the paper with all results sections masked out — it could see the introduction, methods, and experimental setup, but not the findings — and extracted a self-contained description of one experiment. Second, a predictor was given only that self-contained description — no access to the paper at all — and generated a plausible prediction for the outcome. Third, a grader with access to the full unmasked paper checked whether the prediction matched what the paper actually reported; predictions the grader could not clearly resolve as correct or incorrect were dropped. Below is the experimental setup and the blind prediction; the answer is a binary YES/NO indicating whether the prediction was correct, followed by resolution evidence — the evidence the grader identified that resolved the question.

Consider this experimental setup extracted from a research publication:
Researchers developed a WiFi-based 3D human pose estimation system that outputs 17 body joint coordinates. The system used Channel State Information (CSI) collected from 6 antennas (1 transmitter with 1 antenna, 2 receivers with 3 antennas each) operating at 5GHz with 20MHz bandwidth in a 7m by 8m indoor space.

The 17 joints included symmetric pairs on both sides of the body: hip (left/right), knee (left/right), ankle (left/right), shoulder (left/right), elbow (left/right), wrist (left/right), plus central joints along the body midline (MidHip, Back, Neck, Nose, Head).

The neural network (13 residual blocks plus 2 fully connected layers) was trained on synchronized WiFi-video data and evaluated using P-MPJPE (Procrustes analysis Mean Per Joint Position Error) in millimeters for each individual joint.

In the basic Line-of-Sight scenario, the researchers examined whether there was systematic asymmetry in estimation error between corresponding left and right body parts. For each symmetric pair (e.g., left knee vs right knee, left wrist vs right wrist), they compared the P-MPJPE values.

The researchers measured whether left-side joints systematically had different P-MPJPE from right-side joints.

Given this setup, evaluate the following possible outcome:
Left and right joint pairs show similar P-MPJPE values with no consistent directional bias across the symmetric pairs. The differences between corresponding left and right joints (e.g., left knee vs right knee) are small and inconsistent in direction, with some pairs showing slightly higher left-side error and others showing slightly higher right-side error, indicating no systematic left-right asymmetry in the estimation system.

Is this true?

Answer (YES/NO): YES